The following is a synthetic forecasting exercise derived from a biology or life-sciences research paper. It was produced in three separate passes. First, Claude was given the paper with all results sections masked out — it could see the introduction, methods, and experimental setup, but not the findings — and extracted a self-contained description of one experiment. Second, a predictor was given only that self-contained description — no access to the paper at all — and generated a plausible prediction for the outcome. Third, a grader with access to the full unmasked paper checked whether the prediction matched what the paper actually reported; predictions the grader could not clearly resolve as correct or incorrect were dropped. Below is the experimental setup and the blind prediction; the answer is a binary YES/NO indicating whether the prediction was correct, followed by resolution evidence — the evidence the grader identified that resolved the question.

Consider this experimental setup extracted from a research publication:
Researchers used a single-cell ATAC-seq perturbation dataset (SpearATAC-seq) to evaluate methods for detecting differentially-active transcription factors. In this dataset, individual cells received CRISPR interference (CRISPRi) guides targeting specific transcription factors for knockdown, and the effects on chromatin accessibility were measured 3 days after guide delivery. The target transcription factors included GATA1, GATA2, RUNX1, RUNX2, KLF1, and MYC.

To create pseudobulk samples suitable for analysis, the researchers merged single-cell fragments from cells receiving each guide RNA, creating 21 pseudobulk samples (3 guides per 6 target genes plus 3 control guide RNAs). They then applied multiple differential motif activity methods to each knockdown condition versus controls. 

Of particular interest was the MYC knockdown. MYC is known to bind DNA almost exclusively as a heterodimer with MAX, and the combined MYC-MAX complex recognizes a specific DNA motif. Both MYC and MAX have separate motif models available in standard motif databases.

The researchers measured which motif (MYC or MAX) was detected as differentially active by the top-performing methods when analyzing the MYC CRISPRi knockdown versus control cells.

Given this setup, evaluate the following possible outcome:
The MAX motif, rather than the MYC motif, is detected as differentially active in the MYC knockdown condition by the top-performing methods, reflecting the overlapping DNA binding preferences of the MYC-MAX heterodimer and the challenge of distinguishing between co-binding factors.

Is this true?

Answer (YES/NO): YES